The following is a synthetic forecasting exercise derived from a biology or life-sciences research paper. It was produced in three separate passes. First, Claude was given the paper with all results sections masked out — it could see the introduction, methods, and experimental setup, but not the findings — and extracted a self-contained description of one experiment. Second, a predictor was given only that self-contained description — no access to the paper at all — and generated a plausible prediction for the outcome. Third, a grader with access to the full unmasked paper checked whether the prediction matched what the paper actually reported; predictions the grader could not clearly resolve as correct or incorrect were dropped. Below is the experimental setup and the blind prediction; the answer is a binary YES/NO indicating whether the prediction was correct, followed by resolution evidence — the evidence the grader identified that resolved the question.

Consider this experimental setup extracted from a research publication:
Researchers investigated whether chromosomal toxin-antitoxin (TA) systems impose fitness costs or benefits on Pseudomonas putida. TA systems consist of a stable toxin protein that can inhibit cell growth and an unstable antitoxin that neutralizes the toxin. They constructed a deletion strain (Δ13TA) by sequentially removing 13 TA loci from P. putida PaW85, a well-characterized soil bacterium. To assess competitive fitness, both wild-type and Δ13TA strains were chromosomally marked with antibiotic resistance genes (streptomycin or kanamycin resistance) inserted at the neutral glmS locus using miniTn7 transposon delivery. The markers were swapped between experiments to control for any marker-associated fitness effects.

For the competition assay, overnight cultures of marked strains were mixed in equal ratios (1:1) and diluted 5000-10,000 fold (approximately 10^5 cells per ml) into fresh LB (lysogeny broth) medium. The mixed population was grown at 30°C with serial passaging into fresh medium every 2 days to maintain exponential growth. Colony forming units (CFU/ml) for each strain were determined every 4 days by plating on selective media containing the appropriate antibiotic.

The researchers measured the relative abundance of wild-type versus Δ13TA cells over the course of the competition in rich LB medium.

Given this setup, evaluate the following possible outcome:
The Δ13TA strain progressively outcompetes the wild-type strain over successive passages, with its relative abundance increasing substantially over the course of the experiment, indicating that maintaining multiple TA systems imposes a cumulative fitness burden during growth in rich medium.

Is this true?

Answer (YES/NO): NO